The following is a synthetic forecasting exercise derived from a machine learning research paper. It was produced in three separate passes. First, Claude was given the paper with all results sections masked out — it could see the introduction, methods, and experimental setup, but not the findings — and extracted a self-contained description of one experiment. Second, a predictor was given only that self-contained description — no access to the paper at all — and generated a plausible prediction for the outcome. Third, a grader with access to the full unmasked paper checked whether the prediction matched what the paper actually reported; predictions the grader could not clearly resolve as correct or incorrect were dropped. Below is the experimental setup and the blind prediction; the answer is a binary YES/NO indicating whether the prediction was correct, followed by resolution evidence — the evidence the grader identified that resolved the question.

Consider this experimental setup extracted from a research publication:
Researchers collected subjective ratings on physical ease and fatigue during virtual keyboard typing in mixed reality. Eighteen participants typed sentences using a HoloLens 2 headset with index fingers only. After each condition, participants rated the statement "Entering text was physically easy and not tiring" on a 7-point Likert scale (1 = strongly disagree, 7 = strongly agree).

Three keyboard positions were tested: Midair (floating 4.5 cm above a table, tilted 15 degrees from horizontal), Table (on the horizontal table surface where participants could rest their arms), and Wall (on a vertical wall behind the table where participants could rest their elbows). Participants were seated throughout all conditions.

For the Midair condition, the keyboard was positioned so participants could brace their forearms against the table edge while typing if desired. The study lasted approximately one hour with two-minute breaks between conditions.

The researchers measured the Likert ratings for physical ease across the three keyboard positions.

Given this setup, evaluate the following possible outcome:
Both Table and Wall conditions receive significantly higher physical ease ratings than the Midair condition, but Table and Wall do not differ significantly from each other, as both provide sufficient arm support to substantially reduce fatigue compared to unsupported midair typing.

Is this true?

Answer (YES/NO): NO